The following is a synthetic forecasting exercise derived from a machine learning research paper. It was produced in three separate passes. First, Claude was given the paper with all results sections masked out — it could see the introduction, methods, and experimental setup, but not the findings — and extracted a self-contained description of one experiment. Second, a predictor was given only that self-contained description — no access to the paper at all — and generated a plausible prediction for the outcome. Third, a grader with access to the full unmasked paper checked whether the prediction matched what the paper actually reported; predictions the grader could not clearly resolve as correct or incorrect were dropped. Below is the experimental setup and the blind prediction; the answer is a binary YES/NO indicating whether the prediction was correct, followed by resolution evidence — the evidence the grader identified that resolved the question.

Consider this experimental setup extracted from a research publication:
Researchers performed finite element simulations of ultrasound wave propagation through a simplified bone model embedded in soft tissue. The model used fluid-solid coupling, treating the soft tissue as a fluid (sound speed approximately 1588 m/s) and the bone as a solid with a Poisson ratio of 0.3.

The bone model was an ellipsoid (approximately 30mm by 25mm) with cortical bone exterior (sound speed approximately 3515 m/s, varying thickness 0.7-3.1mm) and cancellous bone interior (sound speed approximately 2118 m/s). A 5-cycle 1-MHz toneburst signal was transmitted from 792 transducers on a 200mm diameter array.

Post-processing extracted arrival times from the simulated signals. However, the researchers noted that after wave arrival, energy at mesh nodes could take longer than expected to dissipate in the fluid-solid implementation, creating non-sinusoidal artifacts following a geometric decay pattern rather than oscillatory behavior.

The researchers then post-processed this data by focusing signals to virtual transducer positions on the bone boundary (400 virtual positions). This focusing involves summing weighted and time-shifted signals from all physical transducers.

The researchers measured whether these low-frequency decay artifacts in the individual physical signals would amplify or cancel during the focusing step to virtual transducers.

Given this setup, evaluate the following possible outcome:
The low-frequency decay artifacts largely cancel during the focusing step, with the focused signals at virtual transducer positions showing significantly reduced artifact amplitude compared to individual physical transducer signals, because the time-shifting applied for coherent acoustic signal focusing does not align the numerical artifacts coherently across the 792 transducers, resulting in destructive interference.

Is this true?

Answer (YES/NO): NO